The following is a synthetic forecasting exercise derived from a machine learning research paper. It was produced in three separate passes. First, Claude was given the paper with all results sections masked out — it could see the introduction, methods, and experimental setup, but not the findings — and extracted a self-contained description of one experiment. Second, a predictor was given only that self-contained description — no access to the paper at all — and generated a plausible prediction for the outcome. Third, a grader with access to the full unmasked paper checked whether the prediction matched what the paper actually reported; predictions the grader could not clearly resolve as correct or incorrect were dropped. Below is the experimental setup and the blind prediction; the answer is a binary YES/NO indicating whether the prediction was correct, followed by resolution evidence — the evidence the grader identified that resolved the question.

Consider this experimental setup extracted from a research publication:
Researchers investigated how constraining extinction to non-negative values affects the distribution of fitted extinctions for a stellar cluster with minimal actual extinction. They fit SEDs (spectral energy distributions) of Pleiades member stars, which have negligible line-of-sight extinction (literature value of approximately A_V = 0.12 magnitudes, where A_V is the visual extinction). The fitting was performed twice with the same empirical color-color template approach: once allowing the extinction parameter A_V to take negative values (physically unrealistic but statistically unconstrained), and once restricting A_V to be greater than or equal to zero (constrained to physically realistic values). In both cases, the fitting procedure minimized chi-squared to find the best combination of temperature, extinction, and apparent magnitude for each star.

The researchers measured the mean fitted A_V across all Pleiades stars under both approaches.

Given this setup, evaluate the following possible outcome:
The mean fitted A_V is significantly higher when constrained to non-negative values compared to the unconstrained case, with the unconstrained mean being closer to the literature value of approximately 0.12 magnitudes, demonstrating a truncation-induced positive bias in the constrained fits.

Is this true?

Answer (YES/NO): NO